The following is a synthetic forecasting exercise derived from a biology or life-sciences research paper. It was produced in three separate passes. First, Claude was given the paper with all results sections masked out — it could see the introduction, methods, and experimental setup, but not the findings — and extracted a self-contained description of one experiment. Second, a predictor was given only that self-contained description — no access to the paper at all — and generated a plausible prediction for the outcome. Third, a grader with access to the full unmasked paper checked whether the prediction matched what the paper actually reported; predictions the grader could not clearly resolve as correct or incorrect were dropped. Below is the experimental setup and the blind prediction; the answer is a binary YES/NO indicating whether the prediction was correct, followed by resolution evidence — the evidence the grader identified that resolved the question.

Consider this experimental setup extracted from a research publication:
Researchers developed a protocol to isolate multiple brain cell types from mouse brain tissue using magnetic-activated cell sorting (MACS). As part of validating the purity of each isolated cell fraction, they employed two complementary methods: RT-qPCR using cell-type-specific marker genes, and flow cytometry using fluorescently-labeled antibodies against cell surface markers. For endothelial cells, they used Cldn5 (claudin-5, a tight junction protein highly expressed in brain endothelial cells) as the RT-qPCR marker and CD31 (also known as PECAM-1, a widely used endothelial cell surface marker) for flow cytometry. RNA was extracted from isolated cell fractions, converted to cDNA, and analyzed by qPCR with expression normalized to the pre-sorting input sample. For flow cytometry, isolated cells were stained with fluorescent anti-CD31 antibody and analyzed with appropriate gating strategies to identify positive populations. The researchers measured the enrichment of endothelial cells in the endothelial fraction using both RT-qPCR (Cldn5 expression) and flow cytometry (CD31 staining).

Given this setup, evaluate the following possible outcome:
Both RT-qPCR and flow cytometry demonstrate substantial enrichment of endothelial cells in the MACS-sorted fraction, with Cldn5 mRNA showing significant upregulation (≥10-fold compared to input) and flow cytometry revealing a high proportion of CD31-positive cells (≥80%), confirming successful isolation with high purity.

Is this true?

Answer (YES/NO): NO